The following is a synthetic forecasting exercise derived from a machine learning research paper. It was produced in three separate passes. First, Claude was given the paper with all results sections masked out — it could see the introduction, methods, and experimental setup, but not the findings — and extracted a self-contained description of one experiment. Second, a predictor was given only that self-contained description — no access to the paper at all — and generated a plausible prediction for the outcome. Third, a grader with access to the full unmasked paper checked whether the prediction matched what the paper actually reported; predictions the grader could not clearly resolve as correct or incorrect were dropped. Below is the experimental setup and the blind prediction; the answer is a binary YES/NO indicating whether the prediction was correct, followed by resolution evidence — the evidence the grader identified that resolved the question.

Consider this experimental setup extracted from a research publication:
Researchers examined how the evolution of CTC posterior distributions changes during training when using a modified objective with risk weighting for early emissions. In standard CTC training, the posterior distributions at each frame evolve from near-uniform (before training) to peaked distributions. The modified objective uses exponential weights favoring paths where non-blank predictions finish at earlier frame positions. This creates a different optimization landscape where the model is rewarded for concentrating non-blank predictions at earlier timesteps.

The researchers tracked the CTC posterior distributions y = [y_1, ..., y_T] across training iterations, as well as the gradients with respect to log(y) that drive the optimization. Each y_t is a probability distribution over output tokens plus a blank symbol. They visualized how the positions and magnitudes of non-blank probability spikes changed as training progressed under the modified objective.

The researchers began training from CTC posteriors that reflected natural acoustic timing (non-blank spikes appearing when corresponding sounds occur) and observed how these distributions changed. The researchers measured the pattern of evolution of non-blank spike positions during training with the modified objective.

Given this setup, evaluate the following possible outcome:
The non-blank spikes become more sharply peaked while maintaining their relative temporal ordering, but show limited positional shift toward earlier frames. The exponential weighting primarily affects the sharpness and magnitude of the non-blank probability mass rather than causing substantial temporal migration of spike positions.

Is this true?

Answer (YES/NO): NO